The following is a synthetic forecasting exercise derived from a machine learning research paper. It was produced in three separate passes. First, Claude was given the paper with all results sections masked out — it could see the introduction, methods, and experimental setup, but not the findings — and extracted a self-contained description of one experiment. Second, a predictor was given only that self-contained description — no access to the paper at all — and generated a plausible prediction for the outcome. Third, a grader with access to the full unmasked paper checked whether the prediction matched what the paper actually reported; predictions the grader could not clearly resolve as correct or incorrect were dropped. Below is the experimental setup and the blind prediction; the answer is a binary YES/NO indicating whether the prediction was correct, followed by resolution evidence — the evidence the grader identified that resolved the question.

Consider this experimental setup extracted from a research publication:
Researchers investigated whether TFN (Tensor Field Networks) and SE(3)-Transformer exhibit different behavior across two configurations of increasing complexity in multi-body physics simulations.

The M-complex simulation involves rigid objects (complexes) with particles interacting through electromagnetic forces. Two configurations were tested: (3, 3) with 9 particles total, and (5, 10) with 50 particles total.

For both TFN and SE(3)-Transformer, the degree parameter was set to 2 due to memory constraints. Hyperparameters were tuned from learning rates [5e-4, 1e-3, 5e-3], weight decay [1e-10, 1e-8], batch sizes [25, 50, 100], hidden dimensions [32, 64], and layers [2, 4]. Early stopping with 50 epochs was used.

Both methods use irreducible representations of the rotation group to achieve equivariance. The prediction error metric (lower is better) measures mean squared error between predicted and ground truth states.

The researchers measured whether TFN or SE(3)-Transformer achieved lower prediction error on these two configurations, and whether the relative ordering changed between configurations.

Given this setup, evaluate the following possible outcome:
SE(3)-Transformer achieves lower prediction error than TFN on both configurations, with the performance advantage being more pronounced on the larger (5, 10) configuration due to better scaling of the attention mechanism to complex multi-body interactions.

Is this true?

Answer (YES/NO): NO